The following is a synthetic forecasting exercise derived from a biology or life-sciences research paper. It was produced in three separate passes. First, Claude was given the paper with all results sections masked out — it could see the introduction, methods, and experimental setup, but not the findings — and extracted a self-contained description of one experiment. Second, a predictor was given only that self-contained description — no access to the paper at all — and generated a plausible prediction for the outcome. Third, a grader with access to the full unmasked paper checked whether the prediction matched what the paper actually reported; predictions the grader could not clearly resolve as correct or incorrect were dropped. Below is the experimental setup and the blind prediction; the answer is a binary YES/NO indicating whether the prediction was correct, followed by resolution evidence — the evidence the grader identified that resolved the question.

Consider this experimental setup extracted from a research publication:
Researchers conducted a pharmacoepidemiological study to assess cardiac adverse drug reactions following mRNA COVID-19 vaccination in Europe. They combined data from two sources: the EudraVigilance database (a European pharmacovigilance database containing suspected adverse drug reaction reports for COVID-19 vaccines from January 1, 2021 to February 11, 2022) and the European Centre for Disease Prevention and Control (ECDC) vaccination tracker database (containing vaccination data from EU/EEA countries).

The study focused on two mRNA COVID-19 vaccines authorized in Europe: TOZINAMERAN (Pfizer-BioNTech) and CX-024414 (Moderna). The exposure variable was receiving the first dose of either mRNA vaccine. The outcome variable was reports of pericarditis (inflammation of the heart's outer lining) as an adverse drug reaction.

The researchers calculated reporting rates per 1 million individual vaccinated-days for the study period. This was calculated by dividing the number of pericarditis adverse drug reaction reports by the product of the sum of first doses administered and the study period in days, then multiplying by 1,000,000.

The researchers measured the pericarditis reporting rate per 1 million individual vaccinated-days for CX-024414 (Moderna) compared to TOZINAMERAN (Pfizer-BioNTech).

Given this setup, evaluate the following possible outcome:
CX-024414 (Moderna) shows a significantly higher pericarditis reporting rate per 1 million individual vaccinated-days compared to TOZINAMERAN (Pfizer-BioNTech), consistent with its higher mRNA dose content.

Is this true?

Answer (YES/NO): YES